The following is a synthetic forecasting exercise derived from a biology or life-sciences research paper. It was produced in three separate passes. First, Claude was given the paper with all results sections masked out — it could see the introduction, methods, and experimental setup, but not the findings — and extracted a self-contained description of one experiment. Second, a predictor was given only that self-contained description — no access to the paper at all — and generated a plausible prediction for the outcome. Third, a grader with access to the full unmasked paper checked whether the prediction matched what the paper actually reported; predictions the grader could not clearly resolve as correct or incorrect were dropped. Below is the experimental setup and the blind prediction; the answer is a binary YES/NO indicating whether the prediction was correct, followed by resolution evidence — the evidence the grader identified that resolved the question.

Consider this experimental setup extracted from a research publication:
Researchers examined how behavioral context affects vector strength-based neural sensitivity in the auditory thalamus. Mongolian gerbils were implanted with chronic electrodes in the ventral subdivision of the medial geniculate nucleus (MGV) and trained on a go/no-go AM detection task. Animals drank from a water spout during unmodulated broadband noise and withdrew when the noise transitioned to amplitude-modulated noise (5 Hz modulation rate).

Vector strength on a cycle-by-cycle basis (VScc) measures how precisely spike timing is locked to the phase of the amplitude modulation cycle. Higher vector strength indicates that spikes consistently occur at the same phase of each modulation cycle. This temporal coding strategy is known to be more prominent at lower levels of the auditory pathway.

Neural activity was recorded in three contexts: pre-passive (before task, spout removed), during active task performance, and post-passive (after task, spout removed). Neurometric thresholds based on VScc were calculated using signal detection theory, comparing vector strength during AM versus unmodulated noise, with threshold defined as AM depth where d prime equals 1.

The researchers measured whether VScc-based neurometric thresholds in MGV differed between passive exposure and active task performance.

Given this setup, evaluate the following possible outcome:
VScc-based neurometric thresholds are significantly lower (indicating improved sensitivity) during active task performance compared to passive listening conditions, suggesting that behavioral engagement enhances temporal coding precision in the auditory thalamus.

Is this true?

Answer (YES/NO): NO